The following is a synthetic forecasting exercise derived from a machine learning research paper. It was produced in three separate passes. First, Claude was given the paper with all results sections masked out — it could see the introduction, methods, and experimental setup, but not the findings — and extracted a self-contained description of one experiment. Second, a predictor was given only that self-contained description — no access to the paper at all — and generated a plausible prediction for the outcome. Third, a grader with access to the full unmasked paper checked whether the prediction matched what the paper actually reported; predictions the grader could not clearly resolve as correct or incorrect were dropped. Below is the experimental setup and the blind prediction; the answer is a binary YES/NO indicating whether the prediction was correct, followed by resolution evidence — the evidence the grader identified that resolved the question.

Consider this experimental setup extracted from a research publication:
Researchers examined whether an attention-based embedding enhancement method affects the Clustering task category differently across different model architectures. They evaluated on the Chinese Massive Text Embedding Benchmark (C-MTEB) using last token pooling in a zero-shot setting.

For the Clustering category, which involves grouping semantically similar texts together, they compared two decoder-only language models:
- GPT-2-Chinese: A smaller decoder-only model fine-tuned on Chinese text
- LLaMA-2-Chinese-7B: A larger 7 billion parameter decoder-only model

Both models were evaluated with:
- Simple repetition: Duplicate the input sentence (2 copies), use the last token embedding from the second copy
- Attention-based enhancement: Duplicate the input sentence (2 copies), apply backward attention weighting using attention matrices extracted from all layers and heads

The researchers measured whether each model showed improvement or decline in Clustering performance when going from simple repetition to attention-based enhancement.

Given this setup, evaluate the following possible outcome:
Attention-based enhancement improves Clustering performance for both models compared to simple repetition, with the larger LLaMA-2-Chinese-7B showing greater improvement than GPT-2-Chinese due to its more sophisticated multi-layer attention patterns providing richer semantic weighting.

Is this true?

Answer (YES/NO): NO